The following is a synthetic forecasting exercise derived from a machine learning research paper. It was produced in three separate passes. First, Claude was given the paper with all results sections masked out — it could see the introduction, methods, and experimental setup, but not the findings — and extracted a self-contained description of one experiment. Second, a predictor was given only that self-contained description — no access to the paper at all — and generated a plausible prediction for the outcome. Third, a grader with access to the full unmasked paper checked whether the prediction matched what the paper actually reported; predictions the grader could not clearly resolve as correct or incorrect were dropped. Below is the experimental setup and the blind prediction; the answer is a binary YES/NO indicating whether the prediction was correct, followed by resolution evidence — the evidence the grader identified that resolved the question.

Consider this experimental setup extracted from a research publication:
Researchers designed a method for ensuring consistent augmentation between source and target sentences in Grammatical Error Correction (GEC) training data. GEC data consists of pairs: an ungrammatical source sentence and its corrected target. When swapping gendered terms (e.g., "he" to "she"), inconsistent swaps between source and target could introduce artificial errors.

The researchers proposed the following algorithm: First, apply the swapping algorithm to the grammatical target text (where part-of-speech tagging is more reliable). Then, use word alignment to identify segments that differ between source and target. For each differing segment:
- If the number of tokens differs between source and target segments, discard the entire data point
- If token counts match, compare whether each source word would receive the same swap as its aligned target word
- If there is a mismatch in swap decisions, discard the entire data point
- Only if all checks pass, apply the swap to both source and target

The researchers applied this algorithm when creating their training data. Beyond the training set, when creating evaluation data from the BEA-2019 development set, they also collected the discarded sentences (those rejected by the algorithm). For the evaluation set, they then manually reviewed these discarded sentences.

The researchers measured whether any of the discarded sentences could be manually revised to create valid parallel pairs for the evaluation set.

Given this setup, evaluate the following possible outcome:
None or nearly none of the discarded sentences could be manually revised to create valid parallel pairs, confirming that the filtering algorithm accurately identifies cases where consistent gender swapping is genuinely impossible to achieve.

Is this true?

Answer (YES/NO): NO